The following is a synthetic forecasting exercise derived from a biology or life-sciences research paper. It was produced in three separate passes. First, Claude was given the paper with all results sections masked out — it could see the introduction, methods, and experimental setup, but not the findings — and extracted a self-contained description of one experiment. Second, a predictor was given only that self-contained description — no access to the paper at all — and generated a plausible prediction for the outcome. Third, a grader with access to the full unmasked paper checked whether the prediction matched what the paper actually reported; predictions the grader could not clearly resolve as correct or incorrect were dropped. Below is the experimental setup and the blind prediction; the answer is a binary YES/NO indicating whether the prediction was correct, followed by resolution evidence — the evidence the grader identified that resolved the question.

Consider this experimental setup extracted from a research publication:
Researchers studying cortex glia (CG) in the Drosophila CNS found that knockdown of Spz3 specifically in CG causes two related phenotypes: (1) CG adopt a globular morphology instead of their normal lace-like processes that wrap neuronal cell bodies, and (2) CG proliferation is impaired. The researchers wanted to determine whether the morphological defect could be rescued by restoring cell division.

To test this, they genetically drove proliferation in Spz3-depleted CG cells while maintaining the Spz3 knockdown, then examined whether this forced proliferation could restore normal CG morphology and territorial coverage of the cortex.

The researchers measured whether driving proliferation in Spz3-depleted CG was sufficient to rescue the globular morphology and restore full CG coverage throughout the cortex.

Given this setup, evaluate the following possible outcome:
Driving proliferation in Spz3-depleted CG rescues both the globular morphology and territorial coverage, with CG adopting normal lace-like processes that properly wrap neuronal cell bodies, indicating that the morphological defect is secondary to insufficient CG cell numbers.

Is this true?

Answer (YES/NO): NO